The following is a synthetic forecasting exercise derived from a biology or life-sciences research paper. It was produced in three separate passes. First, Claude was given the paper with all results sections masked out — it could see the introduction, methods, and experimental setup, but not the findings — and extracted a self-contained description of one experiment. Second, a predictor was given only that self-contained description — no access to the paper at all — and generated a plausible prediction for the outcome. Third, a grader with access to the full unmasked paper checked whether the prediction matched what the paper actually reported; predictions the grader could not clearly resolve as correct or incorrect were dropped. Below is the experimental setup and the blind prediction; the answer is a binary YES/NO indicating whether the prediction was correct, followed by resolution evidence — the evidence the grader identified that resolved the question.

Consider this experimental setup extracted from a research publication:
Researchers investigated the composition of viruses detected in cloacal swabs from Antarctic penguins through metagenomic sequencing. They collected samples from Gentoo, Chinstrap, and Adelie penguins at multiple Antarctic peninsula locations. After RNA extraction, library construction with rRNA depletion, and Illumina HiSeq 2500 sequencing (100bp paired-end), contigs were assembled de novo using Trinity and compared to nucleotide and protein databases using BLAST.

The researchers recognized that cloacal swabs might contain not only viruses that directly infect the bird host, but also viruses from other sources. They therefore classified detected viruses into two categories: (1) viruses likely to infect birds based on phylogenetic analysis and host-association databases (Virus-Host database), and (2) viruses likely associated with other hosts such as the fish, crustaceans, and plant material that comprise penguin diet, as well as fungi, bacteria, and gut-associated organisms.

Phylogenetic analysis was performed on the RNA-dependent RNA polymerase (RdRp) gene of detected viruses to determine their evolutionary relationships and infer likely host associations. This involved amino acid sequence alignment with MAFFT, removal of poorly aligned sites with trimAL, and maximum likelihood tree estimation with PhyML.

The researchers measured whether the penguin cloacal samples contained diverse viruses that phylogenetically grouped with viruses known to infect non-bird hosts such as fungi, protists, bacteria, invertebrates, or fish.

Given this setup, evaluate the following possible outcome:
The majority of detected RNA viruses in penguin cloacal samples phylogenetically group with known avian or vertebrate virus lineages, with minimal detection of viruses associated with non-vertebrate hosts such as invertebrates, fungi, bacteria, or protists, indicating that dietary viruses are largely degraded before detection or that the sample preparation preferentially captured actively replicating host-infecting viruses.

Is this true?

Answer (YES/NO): NO